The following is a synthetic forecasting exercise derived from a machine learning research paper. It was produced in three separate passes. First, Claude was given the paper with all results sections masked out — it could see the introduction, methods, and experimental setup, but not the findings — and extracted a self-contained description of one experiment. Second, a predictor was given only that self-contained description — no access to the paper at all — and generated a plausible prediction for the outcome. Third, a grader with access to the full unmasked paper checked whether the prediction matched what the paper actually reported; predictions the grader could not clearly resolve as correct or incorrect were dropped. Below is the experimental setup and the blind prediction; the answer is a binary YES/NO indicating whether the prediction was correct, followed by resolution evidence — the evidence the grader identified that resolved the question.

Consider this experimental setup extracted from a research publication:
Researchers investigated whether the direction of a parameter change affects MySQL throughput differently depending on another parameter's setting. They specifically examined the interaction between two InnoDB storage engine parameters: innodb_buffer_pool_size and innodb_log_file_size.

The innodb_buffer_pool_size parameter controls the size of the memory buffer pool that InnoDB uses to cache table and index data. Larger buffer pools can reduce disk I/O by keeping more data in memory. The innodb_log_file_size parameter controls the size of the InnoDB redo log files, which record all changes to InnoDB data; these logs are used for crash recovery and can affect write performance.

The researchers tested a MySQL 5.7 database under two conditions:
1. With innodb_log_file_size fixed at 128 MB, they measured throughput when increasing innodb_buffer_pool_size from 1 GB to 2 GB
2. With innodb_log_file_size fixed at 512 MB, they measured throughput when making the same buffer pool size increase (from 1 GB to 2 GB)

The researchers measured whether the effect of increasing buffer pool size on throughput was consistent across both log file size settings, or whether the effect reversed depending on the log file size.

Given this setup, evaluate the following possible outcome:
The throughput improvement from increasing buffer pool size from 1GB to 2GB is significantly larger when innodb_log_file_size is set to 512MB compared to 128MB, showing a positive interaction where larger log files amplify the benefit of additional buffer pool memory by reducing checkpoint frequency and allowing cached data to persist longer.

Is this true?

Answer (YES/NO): NO